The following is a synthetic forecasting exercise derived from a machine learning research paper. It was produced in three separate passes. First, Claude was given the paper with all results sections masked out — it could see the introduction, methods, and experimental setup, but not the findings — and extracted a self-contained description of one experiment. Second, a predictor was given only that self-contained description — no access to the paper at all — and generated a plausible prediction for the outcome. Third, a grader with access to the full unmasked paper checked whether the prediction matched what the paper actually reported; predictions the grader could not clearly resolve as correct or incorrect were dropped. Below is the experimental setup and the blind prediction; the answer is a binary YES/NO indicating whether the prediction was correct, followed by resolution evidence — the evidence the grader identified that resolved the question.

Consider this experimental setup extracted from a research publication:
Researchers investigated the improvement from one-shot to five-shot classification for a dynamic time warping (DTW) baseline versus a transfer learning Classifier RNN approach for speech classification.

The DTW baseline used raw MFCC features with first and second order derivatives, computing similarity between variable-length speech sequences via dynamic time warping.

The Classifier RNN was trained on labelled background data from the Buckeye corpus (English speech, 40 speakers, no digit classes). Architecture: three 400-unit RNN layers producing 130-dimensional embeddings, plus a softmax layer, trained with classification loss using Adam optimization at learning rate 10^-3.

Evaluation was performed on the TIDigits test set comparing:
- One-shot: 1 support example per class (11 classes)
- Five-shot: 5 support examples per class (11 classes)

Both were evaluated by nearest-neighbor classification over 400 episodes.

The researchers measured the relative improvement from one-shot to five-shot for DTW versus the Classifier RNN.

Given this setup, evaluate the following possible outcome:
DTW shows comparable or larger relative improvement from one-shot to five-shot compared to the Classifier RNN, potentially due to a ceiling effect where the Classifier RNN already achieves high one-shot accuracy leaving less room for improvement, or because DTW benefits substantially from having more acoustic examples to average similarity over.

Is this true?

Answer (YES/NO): YES